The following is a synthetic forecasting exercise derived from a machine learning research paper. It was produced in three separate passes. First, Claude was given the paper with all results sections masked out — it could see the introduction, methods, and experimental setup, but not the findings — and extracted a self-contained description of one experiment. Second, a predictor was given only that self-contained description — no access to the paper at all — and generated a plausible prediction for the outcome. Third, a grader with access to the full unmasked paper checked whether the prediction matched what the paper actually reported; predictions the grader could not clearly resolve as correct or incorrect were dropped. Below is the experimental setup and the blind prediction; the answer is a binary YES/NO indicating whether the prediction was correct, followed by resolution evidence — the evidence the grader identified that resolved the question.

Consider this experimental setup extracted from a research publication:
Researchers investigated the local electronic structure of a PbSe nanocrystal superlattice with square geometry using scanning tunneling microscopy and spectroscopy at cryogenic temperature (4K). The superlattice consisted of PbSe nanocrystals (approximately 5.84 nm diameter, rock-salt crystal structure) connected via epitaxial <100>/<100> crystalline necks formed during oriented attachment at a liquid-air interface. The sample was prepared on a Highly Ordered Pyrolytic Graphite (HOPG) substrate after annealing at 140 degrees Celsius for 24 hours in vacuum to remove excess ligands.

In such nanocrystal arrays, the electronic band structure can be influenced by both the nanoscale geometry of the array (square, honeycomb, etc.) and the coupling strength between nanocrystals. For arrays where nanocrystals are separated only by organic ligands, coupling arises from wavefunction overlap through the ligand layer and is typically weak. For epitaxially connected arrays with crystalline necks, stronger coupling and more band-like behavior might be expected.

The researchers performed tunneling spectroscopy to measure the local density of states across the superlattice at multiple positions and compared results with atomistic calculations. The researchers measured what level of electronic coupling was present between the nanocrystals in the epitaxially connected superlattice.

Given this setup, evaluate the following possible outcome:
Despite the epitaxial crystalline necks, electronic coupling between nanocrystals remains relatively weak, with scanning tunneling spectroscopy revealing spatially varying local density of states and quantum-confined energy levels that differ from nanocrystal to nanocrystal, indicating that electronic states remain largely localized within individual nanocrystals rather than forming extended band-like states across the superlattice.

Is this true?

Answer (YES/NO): NO